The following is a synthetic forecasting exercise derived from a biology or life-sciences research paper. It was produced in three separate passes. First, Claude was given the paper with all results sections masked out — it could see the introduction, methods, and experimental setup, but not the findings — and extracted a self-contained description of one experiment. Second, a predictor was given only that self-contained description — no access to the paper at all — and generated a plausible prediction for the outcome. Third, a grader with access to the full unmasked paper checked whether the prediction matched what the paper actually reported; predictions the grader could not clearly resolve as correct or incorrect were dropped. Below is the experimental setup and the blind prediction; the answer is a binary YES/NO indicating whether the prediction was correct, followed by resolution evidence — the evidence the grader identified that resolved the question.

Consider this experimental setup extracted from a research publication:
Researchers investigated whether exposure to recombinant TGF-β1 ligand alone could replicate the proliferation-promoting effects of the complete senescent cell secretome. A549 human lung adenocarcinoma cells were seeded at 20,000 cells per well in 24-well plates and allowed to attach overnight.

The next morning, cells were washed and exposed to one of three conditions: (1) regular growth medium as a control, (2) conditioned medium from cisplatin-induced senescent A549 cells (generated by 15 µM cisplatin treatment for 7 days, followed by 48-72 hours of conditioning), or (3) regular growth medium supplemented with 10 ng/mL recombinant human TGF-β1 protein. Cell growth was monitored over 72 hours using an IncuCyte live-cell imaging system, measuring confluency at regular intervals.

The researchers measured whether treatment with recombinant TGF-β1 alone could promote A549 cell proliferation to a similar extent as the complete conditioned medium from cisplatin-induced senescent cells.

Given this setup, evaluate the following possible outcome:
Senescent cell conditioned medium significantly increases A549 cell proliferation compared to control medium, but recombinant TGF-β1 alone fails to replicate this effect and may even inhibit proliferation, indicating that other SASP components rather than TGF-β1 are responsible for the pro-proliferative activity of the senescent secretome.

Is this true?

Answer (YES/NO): NO